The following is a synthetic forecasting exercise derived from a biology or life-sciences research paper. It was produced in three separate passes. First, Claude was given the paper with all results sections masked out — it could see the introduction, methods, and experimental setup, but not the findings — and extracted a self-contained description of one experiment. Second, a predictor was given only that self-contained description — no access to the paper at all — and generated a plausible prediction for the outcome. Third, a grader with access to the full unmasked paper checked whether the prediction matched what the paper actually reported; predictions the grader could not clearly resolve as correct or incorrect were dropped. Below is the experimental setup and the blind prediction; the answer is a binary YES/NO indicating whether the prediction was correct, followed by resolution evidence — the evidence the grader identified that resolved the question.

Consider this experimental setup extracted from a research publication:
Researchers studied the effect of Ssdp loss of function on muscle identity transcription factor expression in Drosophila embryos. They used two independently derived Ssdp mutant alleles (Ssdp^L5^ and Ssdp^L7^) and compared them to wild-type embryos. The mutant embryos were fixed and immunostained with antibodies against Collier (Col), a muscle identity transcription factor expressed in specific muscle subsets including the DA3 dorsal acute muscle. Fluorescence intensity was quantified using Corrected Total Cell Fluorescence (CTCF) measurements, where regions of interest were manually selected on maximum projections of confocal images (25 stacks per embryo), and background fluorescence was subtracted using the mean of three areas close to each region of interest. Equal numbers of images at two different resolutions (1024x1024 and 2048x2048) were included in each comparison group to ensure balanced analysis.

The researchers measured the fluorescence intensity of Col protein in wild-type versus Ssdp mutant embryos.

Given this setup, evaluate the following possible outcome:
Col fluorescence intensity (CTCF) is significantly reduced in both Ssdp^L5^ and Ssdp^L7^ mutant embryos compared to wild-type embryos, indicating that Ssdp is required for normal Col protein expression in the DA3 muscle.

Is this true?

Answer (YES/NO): NO